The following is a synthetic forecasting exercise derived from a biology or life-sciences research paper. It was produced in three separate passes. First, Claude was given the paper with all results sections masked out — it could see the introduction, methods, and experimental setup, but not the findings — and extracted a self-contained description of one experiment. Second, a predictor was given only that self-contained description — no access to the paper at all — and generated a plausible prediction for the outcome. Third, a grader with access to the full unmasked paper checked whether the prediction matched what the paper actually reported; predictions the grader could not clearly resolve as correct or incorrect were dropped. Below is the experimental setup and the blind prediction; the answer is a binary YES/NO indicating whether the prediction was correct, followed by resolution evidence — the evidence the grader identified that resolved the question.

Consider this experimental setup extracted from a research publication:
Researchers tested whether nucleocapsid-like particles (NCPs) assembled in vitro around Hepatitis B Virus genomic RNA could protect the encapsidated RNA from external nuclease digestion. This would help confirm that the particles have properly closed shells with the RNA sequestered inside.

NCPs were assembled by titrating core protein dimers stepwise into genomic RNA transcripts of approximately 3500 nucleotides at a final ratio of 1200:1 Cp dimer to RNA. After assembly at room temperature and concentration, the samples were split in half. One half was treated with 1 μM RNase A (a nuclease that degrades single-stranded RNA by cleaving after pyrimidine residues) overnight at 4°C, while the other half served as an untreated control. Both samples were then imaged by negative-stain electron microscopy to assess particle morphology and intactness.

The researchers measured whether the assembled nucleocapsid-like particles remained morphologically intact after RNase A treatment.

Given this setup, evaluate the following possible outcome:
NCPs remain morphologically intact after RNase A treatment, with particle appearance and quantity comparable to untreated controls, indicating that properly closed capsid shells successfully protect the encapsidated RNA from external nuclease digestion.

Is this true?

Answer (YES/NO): YES